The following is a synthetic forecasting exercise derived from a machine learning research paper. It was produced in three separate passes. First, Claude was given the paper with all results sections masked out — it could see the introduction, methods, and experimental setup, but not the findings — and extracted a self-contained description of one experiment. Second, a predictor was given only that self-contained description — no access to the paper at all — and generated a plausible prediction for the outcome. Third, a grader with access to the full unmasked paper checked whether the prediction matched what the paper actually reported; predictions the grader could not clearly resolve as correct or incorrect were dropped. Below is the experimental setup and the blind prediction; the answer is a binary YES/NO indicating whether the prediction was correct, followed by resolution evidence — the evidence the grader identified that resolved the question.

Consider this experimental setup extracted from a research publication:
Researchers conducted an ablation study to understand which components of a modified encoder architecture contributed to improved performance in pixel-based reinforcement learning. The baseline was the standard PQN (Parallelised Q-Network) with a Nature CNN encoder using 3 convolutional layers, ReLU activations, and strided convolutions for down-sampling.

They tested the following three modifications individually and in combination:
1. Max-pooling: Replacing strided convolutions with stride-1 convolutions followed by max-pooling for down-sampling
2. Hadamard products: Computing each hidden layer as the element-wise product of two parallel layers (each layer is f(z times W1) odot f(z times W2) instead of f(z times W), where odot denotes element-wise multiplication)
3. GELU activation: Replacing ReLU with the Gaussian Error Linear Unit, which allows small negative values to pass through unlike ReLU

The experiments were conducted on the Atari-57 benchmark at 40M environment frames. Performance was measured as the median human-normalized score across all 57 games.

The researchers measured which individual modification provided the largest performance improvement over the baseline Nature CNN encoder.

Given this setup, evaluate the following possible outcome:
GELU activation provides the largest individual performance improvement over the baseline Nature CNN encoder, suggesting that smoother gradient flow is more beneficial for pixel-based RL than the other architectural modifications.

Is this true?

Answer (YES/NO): NO